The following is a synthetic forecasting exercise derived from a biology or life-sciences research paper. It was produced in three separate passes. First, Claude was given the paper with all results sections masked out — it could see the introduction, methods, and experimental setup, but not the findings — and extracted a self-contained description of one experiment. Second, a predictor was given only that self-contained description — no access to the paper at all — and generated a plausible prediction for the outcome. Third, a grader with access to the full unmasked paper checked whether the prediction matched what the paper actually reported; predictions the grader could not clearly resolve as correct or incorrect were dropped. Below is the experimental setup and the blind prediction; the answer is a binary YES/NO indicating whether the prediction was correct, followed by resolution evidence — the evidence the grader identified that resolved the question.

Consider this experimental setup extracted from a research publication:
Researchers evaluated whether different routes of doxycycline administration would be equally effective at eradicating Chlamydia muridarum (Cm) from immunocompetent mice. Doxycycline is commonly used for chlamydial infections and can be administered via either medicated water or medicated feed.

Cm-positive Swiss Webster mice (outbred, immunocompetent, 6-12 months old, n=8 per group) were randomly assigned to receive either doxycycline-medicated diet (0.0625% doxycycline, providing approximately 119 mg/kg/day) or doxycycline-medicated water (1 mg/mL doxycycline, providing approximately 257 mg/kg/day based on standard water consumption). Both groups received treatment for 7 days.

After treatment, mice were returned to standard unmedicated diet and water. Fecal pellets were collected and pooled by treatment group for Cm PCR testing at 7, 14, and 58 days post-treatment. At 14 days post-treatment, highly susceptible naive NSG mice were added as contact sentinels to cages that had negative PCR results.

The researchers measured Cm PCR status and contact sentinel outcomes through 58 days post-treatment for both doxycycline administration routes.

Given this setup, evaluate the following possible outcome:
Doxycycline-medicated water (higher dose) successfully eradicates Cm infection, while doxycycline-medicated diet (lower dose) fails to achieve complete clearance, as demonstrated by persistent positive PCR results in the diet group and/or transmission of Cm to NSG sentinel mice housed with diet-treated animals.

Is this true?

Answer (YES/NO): NO